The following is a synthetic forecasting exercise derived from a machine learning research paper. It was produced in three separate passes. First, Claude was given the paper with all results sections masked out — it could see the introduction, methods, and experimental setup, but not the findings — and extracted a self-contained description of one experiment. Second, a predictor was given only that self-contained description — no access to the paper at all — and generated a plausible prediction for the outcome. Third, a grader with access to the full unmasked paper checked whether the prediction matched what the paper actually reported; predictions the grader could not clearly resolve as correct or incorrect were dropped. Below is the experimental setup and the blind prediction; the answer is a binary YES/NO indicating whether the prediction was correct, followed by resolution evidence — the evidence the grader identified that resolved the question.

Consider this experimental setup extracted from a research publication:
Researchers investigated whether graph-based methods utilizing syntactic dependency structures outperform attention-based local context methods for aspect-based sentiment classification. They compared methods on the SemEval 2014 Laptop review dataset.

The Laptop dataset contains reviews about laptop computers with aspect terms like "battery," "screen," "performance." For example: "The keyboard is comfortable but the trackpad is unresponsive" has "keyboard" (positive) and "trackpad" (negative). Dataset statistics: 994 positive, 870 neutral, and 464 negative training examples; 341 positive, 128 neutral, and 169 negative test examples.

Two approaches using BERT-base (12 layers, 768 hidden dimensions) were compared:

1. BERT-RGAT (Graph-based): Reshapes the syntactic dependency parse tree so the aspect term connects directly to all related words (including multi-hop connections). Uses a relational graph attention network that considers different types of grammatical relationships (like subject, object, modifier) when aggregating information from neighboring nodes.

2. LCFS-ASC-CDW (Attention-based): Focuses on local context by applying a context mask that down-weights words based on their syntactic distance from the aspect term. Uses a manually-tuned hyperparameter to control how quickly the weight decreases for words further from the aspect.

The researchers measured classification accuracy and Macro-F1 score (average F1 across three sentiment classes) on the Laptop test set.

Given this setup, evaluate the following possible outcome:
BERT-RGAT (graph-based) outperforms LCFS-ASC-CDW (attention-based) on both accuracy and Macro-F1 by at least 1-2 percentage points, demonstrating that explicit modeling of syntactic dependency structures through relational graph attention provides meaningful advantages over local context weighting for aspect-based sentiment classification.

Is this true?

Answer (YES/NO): NO